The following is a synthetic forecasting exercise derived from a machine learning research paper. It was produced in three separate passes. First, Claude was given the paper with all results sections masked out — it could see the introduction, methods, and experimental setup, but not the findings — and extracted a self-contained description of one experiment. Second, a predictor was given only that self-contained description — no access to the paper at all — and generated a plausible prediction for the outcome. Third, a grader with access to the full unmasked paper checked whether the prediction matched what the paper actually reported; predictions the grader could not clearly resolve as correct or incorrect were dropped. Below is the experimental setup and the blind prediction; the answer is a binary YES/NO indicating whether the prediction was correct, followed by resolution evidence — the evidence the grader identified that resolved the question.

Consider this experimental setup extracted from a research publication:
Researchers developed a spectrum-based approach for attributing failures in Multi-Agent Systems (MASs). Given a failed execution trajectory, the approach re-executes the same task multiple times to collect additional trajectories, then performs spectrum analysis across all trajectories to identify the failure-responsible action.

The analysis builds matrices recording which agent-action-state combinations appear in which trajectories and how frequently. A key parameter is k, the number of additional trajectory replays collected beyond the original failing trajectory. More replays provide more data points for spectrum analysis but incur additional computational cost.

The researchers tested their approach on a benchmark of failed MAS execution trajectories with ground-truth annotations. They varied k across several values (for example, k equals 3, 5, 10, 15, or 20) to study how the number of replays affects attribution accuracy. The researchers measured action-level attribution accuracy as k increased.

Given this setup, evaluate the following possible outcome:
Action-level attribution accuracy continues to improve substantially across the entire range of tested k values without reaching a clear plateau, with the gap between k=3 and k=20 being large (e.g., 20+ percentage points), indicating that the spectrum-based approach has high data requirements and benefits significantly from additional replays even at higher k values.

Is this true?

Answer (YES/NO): NO